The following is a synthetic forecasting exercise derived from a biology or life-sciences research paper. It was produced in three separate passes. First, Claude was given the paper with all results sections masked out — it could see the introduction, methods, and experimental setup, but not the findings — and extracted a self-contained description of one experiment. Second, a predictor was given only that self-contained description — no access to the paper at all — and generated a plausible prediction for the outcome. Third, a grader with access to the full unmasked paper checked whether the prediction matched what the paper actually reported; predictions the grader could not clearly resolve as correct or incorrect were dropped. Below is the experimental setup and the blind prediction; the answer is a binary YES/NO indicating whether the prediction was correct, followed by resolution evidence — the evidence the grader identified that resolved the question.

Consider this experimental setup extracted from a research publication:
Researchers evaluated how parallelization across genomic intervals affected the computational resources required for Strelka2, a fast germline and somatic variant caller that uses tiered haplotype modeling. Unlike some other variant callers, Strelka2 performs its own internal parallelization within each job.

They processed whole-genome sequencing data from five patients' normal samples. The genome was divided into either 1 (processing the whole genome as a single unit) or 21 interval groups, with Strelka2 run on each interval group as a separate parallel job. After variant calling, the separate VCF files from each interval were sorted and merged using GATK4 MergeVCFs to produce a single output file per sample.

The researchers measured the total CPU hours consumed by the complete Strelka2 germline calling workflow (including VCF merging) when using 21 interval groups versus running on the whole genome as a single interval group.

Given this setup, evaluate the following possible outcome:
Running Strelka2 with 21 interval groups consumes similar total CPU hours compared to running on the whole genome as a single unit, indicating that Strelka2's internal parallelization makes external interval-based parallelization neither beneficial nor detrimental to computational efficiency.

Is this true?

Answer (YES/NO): NO